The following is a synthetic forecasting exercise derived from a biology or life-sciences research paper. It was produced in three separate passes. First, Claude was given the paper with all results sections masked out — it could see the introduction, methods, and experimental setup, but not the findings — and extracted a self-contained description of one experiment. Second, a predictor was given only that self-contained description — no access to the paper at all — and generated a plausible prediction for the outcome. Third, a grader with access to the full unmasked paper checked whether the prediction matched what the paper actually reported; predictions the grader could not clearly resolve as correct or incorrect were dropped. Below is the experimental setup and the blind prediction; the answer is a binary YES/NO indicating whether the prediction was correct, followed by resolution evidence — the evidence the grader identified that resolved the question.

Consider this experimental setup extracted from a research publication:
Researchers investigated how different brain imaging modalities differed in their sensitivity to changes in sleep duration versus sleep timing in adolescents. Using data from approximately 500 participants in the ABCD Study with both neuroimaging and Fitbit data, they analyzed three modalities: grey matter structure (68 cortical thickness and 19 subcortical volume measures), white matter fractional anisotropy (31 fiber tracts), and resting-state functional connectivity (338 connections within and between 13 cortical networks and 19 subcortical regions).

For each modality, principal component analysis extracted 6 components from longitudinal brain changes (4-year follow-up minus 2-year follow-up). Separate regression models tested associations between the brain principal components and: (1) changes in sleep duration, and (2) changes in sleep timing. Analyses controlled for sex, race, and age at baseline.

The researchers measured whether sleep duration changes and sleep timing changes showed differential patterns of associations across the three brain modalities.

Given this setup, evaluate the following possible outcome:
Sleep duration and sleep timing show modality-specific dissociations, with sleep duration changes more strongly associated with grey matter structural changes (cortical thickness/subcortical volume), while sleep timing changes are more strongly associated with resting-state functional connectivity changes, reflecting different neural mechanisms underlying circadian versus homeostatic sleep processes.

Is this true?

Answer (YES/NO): NO